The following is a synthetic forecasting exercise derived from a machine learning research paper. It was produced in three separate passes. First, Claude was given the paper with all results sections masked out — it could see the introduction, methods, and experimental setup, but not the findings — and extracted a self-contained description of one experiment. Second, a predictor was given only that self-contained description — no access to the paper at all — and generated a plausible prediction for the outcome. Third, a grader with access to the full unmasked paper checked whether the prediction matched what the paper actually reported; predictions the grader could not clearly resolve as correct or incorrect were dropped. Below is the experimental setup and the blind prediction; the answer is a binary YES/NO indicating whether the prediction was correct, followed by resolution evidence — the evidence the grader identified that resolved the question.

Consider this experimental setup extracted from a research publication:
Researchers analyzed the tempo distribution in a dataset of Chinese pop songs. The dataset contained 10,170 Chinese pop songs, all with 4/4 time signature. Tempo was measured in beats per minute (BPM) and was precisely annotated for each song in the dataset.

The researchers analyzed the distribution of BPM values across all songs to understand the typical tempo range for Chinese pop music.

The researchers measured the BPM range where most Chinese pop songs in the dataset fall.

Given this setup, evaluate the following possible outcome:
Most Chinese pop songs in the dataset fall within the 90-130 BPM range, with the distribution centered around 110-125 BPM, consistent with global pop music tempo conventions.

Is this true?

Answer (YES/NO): NO